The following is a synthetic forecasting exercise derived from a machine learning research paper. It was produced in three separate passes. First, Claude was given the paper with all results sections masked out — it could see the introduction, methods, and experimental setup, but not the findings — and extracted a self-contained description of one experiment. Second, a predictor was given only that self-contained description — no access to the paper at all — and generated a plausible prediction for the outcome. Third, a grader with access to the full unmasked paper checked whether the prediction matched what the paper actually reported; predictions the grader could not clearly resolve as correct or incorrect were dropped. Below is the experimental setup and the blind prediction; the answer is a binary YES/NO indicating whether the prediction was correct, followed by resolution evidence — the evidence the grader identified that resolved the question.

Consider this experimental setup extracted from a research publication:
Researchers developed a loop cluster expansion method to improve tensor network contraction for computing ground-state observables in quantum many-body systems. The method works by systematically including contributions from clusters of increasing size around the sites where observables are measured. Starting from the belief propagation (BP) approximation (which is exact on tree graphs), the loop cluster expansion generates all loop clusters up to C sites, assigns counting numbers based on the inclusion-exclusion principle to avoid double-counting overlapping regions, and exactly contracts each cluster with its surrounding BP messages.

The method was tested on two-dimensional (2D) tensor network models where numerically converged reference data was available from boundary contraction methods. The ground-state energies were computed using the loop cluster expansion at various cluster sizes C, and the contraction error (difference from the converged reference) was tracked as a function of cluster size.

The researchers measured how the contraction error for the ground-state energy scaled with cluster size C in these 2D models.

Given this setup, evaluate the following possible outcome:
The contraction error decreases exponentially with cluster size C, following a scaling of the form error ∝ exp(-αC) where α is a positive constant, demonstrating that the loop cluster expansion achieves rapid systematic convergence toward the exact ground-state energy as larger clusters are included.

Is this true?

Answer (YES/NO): YES